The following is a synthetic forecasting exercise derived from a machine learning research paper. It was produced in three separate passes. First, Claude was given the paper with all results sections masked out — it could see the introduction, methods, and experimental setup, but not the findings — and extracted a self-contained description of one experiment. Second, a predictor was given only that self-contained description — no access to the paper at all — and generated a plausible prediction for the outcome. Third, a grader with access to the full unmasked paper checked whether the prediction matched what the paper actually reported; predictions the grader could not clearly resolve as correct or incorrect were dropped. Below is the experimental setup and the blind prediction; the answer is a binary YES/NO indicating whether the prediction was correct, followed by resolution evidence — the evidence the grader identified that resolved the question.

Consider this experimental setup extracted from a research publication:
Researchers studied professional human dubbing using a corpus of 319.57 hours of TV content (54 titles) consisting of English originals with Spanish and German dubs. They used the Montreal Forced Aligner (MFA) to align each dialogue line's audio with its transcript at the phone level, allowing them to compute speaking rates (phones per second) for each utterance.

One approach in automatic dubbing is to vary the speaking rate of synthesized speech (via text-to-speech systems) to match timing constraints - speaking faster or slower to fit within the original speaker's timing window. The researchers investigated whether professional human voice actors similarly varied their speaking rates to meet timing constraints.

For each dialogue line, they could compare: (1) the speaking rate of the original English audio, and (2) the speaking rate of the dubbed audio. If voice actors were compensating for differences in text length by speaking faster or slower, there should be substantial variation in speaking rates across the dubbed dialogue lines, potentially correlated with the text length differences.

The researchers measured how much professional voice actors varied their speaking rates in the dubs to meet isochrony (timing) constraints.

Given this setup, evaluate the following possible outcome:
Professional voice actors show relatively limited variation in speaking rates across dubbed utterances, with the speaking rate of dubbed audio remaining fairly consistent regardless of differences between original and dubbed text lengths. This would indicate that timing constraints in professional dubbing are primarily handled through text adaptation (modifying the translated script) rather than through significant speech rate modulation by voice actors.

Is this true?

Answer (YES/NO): YES